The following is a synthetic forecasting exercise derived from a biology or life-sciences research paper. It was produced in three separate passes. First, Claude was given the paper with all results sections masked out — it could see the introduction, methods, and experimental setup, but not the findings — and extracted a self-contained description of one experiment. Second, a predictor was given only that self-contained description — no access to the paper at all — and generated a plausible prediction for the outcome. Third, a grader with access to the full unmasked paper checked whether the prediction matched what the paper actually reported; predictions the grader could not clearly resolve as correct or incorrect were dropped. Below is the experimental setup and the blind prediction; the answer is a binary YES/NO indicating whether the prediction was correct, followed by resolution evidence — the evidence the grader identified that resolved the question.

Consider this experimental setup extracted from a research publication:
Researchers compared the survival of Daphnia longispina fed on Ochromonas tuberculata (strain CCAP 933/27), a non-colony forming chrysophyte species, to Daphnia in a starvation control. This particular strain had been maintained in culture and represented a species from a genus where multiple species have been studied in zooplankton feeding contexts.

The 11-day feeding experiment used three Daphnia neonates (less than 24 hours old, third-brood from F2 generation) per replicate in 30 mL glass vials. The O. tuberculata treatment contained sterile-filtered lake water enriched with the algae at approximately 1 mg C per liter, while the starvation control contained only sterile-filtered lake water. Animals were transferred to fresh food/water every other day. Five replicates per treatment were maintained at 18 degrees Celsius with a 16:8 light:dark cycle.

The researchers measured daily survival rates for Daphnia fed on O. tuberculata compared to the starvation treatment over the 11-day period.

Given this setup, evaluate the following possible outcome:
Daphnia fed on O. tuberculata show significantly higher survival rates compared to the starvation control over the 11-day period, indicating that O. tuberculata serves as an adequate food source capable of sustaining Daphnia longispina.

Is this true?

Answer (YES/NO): YES